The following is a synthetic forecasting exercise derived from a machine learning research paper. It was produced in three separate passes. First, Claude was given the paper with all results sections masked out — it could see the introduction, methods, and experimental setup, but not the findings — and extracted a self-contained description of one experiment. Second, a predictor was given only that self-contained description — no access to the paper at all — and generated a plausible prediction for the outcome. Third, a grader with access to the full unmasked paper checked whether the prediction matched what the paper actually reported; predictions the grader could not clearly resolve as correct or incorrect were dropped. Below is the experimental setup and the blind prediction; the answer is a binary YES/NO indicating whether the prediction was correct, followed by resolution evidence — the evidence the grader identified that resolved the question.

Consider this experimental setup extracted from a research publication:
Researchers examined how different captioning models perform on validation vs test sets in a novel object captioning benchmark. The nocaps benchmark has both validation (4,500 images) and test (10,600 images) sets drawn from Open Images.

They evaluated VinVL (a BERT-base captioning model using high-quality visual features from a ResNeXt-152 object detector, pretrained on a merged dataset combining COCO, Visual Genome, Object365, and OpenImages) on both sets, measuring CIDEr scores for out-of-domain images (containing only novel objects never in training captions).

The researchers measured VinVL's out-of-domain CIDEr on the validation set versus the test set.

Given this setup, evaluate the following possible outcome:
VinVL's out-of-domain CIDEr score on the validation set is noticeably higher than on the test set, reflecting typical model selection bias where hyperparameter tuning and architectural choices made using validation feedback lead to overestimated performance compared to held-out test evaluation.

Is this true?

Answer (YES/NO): YES